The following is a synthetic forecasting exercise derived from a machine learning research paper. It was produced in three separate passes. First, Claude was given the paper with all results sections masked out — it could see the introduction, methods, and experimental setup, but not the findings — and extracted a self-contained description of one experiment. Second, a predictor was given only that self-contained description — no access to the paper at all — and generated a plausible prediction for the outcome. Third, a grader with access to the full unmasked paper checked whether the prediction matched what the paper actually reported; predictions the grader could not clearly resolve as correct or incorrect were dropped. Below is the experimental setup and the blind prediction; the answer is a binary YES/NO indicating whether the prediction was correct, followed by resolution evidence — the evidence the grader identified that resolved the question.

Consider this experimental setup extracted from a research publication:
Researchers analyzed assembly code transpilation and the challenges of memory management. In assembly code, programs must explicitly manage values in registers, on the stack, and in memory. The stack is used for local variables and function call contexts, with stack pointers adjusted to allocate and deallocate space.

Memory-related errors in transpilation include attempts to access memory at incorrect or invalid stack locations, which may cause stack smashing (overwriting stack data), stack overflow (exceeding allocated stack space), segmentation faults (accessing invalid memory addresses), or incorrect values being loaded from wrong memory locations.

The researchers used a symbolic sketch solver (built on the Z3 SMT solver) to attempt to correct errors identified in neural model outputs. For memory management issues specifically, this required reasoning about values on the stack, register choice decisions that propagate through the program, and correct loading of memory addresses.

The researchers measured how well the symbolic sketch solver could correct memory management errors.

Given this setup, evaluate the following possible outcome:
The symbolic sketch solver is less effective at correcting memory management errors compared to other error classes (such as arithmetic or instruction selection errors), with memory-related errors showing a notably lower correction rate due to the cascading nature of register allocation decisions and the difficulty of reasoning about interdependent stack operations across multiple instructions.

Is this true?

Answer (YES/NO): YES